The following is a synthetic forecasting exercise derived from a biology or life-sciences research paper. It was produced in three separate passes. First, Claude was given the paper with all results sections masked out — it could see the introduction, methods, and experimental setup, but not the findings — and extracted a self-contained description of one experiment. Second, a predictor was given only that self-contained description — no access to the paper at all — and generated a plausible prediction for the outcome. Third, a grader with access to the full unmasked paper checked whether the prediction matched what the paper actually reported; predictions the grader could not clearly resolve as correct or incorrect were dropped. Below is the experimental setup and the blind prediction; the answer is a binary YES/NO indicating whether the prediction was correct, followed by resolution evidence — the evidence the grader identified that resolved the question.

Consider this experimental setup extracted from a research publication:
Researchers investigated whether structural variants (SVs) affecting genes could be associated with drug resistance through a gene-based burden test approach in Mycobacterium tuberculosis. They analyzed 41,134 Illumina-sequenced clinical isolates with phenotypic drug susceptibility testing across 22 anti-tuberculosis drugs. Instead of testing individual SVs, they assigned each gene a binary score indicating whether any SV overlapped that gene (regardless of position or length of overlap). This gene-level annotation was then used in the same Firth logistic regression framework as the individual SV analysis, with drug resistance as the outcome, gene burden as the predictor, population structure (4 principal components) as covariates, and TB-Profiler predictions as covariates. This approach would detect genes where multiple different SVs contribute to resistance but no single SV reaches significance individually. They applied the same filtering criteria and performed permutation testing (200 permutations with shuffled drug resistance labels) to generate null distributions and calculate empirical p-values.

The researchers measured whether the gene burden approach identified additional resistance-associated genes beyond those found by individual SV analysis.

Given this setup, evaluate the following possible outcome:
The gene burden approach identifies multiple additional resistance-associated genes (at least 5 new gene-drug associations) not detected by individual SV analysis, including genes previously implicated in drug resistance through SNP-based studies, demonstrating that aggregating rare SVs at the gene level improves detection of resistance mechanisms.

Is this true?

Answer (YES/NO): YES